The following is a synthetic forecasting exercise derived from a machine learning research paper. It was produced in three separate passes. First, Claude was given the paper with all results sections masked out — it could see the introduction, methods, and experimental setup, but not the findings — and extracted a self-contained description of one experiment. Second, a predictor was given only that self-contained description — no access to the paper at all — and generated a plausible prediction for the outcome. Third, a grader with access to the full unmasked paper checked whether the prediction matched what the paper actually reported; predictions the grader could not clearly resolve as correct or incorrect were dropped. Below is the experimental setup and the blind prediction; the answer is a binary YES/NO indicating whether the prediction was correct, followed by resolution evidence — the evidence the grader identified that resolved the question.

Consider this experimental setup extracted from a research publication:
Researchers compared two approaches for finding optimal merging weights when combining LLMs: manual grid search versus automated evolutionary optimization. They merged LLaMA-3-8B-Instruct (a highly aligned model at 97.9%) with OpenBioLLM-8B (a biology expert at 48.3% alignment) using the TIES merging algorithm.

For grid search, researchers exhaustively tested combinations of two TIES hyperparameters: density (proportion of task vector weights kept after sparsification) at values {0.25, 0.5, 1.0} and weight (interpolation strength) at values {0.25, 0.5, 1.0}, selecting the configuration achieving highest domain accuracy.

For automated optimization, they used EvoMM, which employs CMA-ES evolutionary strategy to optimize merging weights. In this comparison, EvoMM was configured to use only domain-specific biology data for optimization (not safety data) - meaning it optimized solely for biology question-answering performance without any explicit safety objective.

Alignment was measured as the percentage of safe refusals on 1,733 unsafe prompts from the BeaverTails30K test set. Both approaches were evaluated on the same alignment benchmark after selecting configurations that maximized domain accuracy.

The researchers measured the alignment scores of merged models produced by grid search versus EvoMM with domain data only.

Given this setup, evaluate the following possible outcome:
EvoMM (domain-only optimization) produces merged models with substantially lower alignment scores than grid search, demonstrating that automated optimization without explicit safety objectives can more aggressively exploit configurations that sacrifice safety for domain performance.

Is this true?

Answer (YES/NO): YES